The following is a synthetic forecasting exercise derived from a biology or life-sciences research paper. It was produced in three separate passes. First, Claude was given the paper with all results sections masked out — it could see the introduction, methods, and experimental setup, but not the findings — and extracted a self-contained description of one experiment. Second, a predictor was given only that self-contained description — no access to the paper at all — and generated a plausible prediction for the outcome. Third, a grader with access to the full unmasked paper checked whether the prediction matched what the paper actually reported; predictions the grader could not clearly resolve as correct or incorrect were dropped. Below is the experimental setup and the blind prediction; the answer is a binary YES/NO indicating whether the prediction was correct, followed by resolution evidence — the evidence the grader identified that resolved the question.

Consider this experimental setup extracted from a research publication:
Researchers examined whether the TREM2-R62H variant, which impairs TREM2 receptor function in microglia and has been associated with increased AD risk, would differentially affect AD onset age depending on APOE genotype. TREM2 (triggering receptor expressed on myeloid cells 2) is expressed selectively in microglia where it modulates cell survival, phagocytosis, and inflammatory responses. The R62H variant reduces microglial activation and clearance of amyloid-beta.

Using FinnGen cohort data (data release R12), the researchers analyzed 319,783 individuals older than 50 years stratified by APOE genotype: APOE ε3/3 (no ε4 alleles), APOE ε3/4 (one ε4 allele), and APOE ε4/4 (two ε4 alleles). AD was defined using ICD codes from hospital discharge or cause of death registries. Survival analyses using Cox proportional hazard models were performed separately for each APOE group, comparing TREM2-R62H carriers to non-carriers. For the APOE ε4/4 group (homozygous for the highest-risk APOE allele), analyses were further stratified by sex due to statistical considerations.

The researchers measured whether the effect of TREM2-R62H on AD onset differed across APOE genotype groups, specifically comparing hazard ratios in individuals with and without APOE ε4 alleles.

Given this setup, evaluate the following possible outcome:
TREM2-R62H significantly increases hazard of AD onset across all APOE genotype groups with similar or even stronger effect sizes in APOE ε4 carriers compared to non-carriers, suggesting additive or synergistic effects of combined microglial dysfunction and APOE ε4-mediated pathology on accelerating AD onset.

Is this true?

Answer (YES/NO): NO